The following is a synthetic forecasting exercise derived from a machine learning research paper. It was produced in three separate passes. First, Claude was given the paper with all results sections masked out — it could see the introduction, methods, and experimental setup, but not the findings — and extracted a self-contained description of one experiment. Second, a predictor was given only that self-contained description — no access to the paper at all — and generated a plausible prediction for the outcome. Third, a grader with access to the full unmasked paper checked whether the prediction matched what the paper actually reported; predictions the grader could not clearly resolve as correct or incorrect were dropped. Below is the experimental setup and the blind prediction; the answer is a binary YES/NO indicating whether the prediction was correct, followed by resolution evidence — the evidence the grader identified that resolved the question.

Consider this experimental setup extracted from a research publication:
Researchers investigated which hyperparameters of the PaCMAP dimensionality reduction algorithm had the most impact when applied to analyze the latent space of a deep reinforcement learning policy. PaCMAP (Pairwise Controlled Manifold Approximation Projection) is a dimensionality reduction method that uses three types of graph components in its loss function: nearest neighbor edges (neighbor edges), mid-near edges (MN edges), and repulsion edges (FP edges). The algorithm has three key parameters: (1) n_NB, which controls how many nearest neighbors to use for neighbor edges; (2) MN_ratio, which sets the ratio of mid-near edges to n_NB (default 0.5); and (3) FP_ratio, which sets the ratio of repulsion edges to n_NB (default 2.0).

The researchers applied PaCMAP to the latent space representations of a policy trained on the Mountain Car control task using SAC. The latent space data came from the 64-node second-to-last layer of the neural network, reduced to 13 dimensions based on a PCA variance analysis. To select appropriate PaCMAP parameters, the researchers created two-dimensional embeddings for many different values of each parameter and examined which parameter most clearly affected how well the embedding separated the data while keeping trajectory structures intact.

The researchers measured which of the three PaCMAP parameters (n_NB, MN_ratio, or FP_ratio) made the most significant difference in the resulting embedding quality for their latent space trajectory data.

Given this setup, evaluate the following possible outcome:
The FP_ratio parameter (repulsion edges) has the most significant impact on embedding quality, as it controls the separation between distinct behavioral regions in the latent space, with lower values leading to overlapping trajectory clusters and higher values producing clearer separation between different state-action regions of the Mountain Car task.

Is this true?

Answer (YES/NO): NO